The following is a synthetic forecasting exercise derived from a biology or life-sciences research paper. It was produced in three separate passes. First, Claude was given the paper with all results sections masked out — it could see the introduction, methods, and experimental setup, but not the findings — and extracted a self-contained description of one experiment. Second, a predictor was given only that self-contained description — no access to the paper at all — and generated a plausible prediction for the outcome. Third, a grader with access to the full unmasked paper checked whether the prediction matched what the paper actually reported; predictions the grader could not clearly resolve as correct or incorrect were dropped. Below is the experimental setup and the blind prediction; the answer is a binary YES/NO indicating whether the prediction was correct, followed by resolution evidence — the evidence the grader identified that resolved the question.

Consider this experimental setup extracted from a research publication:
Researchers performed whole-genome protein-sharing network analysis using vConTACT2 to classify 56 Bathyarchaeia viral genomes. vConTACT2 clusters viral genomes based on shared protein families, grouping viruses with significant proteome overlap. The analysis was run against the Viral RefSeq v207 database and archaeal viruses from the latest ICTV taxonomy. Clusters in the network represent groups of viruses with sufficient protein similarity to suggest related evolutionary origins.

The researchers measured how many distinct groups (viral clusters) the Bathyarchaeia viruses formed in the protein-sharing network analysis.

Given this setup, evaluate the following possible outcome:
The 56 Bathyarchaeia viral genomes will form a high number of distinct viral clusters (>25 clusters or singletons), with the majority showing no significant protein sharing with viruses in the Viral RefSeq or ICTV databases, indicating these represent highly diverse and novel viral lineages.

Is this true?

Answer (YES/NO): NO